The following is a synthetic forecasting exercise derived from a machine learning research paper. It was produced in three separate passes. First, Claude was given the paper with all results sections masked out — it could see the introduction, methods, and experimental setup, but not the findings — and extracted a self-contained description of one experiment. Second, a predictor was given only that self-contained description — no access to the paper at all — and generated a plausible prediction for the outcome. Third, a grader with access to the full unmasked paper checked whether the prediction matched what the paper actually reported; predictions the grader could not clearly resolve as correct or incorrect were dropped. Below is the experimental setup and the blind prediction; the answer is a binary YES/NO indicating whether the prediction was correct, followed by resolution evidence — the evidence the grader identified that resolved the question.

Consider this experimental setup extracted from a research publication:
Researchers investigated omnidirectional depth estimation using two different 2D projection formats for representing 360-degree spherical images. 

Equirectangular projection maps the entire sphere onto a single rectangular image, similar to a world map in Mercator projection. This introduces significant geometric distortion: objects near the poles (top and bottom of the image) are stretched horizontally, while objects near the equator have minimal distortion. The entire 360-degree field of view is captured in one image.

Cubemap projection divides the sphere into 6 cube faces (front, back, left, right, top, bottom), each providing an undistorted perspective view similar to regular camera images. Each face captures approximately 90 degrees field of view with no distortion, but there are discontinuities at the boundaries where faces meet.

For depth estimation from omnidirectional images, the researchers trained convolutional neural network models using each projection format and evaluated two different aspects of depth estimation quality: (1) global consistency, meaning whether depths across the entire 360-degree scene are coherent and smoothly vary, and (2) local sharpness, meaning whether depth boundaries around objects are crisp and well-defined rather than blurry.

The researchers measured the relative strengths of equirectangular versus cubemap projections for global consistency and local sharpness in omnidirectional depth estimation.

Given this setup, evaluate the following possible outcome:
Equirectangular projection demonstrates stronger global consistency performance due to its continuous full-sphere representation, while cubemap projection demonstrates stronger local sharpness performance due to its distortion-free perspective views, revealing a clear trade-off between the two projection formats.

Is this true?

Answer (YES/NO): YES